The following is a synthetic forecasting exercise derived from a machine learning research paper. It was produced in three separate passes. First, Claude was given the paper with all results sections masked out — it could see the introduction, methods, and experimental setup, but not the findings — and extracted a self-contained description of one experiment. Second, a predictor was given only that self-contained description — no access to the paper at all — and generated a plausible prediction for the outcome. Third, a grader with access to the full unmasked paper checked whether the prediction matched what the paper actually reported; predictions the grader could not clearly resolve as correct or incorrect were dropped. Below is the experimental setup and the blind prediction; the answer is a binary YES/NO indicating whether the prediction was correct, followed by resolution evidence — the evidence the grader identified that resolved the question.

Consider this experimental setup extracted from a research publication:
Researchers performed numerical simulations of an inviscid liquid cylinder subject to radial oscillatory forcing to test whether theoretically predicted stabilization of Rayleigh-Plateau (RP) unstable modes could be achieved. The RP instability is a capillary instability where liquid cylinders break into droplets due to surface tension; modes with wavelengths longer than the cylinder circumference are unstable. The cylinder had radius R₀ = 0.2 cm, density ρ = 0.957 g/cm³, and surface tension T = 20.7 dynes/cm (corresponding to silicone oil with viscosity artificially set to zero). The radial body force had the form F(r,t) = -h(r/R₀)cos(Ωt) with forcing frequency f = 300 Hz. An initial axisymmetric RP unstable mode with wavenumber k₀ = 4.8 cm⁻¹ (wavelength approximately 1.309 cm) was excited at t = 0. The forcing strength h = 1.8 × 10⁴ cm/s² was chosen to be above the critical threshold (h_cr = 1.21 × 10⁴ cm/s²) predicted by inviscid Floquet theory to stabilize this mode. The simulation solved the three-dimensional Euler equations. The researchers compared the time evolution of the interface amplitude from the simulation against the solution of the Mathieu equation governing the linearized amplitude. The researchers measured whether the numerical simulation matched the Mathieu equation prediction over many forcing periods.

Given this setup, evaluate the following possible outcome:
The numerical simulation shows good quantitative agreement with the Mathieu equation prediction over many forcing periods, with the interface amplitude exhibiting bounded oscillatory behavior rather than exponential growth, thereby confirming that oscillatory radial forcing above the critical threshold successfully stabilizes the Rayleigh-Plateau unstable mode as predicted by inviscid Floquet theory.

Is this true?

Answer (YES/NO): NO